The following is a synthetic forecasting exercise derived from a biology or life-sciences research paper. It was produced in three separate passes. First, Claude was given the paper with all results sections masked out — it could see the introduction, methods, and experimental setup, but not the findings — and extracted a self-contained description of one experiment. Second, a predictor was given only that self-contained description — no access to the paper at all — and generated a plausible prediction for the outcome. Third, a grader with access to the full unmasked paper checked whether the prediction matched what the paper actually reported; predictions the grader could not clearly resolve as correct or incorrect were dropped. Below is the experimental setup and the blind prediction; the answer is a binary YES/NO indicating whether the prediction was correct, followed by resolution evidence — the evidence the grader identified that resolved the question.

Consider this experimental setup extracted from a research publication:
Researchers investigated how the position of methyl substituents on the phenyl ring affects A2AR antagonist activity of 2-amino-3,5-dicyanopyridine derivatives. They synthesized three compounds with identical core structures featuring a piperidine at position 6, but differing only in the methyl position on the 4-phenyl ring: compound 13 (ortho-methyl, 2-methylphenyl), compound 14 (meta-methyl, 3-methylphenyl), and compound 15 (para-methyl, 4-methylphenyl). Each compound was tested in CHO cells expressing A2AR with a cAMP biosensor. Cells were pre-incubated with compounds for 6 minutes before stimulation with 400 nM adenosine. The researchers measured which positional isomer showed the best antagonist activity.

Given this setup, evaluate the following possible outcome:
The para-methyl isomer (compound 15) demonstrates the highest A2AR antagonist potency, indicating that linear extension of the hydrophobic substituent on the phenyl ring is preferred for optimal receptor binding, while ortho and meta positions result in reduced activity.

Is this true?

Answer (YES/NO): NO